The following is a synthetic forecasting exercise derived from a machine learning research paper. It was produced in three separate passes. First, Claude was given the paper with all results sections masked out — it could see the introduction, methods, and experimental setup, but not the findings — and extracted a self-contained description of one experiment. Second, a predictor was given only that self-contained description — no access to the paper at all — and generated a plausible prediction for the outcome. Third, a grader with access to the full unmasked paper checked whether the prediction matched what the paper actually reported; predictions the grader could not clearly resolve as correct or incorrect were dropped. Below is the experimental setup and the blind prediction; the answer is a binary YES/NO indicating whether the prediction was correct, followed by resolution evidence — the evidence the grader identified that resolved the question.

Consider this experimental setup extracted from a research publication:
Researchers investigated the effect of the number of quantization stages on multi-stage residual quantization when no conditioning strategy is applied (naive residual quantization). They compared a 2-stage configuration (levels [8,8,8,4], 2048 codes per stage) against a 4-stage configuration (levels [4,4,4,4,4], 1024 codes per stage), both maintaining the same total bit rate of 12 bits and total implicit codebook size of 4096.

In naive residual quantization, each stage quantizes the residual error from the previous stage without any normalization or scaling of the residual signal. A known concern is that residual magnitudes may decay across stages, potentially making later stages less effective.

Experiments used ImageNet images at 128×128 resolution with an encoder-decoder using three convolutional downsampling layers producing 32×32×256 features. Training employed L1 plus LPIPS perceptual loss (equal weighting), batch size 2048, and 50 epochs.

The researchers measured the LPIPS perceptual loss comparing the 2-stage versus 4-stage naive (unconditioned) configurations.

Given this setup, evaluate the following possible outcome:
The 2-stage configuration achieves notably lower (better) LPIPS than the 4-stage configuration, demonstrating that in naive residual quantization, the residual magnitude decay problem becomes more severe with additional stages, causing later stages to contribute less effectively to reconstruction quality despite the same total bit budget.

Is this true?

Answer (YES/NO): NO